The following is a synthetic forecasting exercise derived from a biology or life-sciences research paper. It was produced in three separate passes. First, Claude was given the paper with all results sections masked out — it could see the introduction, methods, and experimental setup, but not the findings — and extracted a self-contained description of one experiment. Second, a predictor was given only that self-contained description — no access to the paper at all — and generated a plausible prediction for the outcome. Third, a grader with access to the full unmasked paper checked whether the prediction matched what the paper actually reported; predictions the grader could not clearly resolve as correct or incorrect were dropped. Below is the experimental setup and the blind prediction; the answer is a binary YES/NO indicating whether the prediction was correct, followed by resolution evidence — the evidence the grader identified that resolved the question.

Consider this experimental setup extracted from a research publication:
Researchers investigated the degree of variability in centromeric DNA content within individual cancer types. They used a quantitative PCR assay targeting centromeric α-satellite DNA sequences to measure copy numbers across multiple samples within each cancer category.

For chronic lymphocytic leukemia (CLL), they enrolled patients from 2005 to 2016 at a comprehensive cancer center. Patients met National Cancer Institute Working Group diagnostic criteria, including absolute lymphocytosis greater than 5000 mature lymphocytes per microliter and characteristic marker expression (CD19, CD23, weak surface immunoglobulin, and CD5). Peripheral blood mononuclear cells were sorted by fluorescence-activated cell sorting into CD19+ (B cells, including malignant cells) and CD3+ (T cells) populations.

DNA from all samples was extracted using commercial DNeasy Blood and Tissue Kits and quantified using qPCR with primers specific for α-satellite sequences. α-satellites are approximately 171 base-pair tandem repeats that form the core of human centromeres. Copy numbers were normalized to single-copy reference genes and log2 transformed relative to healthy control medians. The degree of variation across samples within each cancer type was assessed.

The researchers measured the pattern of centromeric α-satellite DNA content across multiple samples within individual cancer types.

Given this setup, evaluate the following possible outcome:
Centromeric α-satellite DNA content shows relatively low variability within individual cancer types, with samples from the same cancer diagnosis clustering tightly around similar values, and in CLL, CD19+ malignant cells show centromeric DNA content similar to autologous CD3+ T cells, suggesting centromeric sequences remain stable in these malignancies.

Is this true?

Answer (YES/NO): NO